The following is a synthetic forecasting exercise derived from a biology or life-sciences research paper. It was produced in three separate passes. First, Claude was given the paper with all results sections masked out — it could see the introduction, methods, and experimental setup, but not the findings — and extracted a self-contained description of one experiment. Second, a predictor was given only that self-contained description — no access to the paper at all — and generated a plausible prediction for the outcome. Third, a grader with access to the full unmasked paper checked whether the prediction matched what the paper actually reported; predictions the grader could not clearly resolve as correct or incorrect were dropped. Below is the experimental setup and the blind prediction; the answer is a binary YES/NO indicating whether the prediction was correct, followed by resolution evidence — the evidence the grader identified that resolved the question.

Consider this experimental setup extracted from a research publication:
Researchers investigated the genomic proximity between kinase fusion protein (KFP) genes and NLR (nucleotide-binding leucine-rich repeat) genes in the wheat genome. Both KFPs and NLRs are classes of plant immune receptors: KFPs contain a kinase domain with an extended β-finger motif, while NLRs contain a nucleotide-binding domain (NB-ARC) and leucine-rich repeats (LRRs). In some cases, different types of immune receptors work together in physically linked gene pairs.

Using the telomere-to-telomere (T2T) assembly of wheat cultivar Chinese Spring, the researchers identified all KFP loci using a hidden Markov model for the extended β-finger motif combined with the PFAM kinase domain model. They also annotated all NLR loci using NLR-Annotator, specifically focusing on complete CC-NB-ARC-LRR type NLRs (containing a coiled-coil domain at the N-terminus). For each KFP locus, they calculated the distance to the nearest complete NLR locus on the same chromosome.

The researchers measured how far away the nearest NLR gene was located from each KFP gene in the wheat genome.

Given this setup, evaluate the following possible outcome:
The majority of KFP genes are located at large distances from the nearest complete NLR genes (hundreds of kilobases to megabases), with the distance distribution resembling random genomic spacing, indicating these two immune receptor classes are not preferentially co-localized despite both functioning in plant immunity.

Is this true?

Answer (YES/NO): NO